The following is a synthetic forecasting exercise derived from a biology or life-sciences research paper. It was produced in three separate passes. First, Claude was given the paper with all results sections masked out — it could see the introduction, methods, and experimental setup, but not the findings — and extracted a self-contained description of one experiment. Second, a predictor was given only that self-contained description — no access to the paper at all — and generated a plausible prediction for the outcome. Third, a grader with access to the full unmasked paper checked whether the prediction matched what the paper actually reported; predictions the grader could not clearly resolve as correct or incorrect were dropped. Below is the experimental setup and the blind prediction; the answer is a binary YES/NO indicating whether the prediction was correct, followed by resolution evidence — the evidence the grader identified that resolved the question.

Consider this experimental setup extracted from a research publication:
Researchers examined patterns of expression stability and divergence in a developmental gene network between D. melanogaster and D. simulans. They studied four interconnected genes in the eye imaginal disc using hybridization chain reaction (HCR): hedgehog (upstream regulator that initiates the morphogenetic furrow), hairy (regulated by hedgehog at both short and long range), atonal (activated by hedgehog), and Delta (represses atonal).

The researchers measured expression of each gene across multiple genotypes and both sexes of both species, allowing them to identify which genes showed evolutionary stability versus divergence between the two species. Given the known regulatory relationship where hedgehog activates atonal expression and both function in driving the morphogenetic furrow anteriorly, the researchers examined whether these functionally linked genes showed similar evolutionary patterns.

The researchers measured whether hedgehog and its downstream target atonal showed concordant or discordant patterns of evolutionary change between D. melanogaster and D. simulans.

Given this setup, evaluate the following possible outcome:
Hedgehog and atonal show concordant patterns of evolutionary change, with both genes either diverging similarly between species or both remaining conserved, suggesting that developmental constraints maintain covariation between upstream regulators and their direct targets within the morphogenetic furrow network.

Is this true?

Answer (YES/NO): YES